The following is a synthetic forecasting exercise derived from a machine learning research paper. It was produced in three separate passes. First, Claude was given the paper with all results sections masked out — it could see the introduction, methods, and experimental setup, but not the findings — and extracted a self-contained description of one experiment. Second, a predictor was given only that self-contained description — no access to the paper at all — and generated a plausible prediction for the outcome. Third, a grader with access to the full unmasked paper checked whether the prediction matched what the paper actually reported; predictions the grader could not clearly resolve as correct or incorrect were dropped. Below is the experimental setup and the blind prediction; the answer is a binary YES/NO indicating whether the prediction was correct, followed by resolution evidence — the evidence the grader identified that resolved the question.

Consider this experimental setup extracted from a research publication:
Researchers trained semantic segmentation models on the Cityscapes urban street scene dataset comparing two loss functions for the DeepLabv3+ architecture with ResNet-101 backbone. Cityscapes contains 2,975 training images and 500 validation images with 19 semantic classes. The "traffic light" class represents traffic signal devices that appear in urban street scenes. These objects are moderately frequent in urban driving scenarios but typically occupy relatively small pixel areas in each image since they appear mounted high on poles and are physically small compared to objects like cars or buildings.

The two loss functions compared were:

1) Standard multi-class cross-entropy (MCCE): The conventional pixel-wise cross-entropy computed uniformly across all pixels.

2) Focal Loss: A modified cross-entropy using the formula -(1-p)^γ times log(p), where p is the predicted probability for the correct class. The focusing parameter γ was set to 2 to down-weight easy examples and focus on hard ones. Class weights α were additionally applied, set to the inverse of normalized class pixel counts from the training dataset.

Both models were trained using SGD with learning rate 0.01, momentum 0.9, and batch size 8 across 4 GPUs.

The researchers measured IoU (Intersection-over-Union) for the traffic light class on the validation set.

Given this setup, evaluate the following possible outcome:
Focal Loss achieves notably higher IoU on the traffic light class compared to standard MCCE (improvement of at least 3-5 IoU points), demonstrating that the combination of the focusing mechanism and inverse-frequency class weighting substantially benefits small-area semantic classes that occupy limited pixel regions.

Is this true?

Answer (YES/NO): NO